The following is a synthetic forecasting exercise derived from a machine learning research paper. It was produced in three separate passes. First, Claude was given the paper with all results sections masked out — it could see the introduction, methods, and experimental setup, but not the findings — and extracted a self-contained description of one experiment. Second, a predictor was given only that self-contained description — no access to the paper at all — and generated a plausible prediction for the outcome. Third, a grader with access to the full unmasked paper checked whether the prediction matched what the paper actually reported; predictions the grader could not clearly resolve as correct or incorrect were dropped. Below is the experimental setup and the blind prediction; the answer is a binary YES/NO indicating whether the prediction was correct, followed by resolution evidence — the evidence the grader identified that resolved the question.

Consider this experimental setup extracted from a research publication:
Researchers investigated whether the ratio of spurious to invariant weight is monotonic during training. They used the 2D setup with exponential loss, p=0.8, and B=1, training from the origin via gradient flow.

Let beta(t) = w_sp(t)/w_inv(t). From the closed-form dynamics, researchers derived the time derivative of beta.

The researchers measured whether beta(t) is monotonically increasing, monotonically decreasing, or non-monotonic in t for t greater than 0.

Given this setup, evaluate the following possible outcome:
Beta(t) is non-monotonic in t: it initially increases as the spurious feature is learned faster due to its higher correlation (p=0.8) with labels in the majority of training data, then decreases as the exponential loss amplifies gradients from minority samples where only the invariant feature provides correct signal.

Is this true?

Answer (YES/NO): NO